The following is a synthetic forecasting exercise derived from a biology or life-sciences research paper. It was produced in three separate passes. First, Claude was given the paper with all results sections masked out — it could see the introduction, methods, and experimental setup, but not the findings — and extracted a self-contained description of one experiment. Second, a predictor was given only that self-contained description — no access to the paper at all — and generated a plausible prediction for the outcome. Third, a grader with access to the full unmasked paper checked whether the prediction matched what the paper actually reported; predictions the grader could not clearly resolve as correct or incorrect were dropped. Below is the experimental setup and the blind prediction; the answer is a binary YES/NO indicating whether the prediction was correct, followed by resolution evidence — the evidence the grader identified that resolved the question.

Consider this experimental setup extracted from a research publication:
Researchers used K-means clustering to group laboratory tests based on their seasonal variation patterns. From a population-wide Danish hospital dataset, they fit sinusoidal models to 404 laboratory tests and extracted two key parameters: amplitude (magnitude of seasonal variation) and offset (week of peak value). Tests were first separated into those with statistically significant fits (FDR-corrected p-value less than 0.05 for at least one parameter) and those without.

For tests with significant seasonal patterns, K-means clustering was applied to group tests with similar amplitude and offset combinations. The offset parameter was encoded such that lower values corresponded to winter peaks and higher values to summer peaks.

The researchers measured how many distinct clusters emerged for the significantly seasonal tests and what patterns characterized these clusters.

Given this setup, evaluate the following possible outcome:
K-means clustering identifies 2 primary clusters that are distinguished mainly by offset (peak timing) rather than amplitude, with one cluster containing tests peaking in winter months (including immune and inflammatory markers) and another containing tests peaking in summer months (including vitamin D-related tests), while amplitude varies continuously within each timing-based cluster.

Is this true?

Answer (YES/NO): NO